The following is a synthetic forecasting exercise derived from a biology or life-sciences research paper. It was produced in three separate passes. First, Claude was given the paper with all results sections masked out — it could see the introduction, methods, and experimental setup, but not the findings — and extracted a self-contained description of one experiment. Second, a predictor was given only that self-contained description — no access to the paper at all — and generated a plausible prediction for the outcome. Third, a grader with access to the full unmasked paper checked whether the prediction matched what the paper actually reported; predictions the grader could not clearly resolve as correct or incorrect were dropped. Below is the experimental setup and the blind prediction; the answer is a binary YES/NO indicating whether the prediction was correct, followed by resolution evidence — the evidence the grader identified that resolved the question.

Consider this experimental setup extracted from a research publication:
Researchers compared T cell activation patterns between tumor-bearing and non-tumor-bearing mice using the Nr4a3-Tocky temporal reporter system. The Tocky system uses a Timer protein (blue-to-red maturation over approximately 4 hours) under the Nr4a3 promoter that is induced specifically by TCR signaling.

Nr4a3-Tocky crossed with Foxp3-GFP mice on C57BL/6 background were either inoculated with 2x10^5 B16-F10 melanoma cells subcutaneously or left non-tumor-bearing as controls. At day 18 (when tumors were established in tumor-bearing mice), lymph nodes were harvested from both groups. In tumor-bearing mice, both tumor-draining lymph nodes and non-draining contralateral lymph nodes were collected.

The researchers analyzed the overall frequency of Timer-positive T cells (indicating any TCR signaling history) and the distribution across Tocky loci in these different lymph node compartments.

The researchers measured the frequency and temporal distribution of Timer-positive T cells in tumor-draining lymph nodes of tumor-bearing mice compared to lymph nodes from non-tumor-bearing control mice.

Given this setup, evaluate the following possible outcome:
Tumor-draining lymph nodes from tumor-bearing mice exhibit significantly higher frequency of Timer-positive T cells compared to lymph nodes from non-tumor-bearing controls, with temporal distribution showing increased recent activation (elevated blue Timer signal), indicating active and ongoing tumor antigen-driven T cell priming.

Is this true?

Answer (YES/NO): NO